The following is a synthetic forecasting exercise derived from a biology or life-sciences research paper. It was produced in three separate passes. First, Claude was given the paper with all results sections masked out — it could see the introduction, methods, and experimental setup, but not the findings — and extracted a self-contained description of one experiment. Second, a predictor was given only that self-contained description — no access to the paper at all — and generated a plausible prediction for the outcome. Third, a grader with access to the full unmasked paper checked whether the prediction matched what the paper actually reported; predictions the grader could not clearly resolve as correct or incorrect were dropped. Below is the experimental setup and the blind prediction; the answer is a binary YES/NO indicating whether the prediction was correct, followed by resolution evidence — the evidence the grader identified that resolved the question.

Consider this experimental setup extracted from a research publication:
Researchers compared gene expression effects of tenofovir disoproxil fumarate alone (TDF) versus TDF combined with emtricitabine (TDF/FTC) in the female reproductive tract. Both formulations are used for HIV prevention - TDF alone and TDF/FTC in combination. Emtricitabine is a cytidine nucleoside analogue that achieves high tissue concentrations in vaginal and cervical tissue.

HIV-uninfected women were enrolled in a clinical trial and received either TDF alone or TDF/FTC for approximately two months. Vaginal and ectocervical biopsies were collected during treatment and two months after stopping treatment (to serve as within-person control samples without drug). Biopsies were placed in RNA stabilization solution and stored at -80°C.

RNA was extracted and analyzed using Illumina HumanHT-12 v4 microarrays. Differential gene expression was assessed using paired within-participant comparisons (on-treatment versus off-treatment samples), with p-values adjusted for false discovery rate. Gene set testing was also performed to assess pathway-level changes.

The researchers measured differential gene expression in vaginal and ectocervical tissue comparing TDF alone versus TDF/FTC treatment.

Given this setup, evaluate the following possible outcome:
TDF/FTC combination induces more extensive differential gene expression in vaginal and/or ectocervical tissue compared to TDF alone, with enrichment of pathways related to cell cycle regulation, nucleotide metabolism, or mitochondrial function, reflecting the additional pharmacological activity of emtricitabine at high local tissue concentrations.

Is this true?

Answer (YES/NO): NO